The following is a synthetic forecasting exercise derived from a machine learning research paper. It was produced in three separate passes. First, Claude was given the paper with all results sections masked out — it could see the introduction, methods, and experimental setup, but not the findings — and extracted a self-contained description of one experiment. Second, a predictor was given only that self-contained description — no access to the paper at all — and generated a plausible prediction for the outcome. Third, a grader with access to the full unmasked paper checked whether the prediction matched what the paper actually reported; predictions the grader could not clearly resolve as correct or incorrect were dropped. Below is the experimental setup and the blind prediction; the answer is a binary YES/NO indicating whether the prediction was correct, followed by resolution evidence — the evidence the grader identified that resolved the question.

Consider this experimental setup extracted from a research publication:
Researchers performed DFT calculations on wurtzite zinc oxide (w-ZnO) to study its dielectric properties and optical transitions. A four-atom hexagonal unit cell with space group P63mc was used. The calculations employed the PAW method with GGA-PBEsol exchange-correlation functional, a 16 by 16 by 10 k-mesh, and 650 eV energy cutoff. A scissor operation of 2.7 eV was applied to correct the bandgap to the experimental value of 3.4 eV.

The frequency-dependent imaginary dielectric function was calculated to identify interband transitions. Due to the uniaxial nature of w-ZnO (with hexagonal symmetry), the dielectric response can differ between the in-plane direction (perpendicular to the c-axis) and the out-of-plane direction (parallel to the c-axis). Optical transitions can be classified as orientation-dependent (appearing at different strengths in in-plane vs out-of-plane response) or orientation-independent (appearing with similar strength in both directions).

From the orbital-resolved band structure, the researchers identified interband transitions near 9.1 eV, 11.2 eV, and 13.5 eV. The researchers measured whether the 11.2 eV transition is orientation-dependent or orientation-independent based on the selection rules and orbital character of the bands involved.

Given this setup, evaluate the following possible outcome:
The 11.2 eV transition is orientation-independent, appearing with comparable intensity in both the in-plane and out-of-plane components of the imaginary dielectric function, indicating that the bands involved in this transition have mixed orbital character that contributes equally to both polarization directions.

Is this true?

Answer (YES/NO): NO